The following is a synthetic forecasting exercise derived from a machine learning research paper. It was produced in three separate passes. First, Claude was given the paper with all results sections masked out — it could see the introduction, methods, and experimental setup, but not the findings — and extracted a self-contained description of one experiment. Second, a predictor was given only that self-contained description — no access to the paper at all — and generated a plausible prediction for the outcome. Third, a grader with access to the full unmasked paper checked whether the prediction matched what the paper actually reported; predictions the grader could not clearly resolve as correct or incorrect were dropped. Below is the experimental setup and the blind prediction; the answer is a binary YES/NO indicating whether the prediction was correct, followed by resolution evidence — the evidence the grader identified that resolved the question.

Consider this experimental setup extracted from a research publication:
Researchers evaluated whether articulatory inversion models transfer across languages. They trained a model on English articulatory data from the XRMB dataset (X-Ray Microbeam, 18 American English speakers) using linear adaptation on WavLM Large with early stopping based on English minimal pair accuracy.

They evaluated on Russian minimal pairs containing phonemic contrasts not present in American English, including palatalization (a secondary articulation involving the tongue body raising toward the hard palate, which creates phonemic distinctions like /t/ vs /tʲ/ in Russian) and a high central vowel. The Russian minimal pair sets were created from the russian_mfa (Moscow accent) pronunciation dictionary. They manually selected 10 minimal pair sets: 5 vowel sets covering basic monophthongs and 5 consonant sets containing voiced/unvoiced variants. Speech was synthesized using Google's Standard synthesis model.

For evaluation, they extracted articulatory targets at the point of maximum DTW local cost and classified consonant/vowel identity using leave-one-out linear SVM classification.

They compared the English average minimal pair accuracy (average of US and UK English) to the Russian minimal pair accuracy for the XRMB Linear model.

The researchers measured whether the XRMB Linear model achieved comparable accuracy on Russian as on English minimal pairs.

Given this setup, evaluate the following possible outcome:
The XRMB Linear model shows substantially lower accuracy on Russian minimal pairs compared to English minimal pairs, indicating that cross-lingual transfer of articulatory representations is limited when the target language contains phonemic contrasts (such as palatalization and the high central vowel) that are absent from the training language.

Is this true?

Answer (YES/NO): YES